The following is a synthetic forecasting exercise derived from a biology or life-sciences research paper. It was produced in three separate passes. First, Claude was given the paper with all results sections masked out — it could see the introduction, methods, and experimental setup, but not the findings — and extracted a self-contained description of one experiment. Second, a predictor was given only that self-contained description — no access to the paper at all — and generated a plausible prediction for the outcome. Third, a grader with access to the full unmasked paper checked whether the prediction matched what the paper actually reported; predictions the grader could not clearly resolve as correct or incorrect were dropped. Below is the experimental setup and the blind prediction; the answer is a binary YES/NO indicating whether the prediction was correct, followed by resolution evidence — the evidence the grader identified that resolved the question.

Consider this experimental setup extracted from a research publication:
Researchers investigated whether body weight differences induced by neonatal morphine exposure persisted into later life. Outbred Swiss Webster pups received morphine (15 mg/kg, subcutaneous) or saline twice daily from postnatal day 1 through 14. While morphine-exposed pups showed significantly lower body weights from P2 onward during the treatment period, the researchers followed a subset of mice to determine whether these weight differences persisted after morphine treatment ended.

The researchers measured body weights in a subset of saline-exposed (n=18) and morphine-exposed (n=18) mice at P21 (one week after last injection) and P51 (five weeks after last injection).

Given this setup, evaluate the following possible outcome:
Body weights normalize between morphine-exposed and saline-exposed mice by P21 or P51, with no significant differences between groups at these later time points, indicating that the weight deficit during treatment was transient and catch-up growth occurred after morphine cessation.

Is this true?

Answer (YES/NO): NO